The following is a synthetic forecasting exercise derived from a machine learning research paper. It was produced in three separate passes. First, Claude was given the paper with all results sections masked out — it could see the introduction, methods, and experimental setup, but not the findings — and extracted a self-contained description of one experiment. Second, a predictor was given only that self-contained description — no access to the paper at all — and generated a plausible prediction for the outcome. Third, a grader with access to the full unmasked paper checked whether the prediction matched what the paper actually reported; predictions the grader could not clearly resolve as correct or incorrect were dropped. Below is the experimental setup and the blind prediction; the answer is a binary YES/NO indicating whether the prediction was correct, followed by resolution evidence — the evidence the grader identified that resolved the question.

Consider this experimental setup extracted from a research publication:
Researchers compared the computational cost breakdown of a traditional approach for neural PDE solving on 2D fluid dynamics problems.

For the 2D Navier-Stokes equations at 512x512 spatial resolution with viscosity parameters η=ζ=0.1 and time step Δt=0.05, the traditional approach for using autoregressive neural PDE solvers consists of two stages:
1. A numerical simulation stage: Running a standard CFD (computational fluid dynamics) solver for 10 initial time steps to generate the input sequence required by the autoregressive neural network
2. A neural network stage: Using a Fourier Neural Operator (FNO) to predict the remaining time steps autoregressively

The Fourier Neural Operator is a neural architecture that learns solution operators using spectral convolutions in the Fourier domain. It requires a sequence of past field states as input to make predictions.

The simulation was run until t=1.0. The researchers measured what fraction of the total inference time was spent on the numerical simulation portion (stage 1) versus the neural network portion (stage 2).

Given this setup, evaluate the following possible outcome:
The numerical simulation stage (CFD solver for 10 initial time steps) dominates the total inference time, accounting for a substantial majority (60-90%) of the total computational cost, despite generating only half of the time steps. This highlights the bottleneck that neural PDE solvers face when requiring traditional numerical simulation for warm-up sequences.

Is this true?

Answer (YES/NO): NO